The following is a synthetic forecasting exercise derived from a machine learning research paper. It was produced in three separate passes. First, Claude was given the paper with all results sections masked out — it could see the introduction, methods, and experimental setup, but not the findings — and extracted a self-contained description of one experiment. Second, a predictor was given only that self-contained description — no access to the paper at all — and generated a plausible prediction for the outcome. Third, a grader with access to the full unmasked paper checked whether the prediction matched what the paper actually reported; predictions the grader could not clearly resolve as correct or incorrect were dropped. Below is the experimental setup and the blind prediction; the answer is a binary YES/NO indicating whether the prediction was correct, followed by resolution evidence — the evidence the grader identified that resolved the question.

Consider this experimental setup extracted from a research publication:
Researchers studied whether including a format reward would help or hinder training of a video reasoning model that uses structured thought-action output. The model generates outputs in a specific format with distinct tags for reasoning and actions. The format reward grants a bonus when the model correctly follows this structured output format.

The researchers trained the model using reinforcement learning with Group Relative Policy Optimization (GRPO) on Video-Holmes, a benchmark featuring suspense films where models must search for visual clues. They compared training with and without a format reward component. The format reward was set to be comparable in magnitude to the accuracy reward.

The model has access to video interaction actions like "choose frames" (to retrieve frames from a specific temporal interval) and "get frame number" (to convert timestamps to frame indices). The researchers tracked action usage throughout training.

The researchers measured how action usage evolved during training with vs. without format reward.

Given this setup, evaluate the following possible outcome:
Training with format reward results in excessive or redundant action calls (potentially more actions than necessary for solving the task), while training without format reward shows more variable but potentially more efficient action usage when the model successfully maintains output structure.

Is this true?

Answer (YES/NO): NO